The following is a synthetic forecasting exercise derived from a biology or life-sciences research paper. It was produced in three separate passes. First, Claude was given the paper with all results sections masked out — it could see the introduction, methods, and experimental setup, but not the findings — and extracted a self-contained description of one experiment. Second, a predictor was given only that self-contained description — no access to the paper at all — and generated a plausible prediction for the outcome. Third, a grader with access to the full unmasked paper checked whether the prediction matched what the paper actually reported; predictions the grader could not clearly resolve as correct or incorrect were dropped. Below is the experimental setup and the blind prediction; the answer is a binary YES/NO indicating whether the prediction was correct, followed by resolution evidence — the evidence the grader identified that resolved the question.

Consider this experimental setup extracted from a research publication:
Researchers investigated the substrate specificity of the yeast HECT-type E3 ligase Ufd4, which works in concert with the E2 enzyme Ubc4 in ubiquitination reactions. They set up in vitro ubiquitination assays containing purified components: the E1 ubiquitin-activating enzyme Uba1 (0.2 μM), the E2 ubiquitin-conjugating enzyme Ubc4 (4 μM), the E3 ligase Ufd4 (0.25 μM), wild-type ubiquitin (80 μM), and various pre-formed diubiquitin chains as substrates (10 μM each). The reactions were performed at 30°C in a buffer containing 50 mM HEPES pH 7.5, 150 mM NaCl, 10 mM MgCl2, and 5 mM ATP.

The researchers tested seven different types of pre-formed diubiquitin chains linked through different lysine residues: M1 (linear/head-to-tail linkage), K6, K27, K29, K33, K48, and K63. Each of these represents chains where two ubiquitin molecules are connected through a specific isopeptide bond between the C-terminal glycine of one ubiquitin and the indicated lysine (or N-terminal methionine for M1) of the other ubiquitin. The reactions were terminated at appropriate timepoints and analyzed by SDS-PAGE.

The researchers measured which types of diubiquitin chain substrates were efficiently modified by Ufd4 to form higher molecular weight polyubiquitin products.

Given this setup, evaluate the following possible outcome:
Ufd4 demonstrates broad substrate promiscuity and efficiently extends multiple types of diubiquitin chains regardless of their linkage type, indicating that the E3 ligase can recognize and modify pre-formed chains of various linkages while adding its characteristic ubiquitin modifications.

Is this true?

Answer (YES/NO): NO